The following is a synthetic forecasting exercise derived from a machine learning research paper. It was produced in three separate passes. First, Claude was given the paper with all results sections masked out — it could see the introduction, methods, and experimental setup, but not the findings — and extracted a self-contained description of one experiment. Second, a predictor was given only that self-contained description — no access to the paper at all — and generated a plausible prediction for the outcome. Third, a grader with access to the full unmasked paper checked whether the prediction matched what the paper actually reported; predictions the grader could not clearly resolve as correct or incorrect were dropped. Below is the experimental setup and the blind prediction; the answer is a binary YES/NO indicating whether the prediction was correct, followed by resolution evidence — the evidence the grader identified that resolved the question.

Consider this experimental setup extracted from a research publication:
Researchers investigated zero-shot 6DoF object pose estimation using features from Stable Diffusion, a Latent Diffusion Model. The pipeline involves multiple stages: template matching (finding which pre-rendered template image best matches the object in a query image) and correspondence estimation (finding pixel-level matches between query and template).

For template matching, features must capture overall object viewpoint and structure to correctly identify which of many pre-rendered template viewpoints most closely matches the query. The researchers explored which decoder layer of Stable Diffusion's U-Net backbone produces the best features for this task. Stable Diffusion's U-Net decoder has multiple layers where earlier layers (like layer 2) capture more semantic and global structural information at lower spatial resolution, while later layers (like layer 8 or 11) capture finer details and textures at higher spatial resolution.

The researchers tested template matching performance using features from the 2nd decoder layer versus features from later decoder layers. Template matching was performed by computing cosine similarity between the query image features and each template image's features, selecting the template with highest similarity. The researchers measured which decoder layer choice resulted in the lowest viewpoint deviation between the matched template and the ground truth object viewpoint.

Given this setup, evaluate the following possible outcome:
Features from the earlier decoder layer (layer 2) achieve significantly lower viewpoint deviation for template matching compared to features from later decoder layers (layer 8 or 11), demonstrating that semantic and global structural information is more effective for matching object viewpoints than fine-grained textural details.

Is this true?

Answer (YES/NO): YES